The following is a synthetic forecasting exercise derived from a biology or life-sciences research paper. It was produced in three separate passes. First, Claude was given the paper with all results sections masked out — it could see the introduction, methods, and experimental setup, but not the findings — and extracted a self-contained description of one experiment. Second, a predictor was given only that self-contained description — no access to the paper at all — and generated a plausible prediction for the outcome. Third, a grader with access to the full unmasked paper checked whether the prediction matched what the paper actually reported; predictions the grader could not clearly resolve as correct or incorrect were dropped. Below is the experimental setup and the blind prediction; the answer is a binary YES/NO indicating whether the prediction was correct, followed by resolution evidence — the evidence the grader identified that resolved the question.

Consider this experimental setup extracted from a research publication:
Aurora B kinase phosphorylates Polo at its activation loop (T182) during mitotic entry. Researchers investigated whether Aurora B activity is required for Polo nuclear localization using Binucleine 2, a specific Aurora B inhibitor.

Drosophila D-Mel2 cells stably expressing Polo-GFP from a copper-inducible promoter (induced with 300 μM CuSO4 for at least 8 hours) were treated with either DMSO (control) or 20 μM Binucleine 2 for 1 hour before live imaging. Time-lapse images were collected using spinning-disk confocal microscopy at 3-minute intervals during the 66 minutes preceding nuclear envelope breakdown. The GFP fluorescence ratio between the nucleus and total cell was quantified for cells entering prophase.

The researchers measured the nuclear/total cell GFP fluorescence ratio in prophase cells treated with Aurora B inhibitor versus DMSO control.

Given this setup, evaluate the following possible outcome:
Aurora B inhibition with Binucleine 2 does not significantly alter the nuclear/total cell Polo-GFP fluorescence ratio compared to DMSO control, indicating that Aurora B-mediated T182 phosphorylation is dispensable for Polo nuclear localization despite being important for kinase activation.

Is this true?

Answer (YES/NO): NO